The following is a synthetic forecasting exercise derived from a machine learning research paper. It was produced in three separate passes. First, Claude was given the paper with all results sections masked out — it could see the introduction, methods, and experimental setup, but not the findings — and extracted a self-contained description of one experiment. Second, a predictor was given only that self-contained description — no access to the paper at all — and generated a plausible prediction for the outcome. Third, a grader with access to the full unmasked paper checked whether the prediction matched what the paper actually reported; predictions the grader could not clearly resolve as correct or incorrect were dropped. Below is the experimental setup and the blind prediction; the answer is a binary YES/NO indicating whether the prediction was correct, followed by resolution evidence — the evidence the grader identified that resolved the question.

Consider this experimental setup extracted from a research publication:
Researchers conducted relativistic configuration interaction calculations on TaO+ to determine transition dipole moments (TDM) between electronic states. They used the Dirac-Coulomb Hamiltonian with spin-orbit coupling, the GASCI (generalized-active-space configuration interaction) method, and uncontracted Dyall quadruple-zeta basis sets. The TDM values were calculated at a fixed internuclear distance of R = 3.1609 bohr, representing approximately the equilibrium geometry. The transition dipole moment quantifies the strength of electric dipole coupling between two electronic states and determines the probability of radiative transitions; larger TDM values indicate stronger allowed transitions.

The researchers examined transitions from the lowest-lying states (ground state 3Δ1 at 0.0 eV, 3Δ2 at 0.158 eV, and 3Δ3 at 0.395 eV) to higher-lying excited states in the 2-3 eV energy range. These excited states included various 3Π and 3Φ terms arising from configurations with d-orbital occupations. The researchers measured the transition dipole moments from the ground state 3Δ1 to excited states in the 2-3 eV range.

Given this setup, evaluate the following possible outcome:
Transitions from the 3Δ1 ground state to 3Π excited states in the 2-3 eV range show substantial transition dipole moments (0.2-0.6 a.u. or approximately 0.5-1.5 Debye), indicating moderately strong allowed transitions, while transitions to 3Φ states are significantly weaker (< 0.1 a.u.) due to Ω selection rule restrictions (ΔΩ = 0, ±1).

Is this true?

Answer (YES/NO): NO